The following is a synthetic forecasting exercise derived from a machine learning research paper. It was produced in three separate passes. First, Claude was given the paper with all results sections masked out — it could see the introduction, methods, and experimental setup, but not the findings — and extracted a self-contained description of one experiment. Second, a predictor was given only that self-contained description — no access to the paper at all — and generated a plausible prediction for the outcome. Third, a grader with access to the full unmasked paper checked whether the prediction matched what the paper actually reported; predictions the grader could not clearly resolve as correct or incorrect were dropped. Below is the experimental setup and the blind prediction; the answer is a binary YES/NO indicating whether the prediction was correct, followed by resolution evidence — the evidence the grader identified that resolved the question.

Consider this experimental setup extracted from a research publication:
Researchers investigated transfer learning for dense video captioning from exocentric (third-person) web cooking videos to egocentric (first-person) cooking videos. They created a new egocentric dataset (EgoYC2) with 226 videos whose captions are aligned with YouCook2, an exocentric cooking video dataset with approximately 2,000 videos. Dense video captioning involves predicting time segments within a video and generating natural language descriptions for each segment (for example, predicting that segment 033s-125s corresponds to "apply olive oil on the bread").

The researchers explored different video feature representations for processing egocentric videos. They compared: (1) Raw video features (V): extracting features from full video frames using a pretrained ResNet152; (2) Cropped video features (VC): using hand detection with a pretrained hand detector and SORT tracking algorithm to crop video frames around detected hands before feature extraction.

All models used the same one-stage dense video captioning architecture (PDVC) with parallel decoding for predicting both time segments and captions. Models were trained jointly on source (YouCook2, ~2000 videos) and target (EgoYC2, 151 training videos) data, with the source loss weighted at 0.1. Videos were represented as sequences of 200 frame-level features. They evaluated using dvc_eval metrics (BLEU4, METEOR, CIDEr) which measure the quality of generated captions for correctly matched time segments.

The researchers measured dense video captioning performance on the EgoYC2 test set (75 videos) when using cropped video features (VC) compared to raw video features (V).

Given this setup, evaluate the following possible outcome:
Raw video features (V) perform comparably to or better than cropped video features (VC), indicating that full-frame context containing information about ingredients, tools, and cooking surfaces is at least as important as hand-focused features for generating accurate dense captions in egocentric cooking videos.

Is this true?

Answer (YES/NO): NO